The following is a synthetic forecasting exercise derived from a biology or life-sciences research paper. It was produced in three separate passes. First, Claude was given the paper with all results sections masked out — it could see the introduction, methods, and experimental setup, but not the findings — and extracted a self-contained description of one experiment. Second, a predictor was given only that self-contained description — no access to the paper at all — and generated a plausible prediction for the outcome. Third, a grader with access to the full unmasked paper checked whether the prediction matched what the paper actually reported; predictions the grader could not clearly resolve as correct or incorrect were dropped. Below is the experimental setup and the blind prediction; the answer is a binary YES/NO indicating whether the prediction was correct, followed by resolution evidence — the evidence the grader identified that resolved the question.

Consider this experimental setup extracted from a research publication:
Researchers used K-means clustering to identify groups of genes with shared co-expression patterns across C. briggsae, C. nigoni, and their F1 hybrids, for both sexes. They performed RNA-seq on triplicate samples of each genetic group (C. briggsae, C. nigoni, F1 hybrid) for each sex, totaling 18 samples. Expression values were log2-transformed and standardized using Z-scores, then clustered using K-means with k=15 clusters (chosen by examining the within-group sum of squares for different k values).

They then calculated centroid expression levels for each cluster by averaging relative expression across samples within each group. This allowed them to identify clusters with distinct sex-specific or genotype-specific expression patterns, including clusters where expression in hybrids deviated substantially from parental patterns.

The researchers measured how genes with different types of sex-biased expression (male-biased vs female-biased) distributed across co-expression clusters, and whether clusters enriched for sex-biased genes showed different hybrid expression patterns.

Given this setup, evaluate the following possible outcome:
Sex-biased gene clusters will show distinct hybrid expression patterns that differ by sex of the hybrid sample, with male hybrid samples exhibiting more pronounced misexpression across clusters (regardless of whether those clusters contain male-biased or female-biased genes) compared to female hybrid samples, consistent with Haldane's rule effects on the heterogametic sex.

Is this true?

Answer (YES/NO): NO